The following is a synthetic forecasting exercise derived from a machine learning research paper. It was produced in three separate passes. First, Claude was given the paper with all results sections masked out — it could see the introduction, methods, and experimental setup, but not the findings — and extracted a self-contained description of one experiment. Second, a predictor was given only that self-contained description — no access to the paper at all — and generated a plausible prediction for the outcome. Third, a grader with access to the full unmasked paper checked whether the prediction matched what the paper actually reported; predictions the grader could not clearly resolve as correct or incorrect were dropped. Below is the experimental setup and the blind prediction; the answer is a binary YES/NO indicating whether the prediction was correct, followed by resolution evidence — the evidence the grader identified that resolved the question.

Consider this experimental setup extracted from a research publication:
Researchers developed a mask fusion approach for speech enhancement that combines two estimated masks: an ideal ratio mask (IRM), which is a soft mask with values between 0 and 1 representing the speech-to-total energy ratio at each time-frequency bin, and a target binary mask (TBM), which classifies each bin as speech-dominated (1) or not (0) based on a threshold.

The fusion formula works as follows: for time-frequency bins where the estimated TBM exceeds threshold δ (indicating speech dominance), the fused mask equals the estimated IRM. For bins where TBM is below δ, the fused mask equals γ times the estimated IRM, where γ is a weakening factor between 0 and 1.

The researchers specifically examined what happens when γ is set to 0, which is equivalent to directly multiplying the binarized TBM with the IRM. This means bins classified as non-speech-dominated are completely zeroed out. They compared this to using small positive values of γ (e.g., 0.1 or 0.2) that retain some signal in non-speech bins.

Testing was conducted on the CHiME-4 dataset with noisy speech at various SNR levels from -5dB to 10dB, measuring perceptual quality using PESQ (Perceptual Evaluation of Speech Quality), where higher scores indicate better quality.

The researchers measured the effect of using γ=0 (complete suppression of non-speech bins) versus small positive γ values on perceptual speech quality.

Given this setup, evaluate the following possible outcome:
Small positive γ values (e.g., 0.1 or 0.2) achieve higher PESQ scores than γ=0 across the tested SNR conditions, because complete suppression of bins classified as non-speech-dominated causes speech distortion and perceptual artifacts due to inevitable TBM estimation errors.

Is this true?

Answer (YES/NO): YES